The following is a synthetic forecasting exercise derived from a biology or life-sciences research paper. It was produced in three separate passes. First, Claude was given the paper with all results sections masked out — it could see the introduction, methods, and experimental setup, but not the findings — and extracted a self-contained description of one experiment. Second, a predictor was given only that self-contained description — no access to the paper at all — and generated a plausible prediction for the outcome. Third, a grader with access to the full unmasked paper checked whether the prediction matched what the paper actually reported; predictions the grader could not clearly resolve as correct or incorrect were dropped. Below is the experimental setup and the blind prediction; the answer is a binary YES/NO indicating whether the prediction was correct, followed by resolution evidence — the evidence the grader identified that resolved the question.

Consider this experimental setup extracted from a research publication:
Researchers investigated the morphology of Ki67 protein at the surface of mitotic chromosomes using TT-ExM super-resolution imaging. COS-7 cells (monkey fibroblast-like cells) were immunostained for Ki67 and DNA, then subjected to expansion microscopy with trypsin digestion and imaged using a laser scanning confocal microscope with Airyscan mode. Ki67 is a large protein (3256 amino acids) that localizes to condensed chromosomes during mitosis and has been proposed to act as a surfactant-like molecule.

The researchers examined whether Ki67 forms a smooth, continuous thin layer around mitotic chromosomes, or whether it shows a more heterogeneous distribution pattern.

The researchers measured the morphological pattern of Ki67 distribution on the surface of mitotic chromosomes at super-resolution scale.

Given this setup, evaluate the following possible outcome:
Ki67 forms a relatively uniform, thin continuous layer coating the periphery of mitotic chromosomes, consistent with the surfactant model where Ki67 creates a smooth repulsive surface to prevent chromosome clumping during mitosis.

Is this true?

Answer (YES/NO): NO